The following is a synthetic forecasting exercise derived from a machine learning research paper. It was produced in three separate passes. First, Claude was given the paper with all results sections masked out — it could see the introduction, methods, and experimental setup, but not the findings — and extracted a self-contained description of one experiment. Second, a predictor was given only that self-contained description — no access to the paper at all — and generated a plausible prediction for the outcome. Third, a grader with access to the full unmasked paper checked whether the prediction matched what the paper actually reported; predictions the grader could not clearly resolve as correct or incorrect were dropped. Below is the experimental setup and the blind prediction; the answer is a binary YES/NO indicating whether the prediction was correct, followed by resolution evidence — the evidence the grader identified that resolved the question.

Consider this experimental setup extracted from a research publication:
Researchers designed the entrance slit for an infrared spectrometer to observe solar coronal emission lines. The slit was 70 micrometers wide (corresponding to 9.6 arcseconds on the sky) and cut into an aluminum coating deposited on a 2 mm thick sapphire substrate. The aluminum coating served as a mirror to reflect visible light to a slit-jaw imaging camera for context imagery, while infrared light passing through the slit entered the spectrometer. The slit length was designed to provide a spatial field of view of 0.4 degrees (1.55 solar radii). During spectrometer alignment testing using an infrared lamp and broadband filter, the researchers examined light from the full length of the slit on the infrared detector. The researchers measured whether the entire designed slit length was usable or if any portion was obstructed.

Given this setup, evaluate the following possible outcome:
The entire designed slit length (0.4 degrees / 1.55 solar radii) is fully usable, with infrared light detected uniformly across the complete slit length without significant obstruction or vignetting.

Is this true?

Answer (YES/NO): NO